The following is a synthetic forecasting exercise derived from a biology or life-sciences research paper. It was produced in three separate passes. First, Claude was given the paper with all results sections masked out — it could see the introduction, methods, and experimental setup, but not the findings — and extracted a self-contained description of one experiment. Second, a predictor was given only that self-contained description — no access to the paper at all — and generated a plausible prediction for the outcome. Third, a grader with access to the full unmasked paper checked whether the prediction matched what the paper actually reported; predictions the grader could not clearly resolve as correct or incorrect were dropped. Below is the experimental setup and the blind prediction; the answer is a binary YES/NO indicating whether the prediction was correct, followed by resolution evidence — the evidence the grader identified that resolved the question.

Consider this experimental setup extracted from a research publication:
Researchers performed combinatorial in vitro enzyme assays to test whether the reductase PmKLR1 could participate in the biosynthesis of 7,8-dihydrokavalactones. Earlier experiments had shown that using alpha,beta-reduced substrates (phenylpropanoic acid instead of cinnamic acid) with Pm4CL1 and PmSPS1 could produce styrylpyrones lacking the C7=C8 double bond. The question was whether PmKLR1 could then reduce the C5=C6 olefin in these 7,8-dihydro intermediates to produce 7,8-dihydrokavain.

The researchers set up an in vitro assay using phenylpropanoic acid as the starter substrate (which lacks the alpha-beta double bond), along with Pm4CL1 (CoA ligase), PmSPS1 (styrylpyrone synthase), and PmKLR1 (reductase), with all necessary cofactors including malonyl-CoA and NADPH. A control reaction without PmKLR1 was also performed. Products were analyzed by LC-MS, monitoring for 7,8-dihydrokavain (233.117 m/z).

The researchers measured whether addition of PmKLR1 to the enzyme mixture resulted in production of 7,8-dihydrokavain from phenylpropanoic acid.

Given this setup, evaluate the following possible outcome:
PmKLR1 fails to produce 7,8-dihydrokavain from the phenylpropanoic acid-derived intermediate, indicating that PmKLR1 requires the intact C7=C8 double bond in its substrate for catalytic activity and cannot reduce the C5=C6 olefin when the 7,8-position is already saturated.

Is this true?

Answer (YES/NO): NO